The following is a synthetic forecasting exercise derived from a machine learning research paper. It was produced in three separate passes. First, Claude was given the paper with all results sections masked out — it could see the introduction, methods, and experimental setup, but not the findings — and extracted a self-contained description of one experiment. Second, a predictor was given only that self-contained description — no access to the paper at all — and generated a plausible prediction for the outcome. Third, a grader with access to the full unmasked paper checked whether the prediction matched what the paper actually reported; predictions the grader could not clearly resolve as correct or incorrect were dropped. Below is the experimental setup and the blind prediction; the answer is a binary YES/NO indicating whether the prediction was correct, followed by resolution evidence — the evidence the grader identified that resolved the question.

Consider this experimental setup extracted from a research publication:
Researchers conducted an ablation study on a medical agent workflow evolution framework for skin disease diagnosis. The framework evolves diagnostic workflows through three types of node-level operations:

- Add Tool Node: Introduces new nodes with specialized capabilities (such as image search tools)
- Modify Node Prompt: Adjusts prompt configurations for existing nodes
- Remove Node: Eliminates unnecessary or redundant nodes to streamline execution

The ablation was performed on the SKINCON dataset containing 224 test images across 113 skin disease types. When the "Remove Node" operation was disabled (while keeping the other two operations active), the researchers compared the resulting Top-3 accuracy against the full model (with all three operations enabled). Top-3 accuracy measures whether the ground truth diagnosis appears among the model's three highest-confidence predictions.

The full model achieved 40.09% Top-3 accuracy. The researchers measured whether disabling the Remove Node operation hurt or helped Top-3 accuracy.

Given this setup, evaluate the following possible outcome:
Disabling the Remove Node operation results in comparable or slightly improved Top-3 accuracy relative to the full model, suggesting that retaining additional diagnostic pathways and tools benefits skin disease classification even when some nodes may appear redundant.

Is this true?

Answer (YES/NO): YES